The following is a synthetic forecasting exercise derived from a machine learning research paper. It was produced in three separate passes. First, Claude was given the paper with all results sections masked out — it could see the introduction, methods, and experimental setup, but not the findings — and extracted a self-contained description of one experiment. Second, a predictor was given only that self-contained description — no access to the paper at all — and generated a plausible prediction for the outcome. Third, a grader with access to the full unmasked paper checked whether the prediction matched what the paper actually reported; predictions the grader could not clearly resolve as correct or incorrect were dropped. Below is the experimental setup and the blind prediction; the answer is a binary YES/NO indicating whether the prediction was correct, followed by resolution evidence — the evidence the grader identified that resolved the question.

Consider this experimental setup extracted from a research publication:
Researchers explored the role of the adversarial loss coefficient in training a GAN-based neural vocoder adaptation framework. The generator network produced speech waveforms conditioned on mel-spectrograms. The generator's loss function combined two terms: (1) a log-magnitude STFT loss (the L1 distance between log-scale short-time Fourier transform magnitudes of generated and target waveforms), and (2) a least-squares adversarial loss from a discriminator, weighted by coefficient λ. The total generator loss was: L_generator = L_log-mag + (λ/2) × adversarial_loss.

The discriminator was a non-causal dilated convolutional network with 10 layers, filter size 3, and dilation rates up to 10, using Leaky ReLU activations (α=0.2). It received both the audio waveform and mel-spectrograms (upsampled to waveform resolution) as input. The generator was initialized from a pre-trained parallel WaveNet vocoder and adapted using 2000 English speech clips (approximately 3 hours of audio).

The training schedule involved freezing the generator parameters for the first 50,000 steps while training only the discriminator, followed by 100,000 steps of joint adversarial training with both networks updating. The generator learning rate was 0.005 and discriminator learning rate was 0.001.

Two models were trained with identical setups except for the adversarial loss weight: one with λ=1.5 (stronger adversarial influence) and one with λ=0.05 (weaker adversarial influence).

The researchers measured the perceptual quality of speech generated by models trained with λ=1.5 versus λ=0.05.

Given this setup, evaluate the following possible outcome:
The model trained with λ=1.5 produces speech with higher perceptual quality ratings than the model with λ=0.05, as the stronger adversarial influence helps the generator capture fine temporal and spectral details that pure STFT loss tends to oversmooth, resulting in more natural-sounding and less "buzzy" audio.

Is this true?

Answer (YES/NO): YES